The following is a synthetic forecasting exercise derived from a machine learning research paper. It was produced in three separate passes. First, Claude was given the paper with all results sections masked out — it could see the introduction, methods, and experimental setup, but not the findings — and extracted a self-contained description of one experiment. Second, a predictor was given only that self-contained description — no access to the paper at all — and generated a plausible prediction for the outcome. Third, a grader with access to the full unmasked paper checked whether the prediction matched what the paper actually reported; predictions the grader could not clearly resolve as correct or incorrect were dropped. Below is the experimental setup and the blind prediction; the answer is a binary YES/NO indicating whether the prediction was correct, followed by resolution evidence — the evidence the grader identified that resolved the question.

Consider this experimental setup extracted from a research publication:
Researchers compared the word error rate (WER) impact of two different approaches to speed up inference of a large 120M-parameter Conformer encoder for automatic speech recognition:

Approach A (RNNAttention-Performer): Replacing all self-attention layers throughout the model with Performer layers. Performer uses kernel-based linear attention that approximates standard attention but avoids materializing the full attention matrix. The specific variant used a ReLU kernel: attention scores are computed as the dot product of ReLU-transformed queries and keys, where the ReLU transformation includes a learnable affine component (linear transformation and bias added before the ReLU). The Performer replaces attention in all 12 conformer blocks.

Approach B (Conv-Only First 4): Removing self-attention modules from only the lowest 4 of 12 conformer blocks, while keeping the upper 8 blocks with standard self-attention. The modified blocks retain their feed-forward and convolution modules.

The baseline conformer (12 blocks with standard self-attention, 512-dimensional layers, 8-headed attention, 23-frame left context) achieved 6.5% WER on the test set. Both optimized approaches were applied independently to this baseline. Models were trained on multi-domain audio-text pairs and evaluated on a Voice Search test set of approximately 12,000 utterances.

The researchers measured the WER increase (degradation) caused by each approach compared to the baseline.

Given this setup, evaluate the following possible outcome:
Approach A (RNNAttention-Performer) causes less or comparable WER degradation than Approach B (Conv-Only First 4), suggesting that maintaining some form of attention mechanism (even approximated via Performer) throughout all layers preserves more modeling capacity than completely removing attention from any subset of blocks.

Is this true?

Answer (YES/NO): NO